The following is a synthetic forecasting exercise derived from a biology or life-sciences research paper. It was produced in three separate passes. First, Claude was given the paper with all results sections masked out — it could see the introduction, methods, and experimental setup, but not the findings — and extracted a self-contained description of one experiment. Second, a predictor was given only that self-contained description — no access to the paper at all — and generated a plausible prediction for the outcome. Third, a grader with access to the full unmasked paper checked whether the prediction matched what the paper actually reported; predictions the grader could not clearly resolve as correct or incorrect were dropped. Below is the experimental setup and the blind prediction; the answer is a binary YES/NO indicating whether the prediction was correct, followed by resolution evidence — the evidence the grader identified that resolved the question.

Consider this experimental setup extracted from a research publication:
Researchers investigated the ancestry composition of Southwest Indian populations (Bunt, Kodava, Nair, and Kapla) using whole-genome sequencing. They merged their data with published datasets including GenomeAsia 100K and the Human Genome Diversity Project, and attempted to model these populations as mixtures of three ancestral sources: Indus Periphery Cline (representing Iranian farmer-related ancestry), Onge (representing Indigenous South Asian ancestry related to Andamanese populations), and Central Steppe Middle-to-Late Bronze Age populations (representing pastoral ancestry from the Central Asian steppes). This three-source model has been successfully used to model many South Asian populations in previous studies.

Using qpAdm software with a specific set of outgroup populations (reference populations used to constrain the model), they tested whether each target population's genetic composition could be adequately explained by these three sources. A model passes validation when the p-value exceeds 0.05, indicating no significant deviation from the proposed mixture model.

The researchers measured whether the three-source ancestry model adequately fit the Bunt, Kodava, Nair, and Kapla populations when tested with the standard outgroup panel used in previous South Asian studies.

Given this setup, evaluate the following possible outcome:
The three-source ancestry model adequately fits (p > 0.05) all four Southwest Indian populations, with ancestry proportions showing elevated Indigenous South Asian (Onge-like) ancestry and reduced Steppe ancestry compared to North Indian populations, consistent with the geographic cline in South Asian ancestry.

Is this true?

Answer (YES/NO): NO